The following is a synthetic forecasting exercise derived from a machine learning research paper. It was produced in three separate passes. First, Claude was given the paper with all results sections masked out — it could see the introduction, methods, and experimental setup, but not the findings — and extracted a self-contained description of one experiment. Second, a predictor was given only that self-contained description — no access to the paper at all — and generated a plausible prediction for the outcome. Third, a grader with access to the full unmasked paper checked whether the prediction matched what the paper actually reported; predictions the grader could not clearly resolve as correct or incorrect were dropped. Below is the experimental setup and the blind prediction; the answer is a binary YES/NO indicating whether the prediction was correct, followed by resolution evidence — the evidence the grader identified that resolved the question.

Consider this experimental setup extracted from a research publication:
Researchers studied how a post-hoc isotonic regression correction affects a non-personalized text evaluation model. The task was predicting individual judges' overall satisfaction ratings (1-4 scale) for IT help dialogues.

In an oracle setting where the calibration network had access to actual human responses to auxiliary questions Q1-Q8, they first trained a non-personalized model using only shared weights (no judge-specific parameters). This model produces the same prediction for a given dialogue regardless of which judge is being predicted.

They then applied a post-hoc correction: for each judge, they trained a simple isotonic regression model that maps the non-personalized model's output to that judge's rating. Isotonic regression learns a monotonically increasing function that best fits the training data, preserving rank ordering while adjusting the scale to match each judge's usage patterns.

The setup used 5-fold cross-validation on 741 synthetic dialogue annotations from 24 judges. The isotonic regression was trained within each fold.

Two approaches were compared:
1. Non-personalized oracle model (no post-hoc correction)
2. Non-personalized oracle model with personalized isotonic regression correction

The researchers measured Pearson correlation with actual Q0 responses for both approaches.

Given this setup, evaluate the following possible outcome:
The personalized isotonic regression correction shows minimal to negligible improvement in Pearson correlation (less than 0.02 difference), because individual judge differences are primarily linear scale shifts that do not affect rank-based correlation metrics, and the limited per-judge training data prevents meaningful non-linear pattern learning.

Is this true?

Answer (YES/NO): NO